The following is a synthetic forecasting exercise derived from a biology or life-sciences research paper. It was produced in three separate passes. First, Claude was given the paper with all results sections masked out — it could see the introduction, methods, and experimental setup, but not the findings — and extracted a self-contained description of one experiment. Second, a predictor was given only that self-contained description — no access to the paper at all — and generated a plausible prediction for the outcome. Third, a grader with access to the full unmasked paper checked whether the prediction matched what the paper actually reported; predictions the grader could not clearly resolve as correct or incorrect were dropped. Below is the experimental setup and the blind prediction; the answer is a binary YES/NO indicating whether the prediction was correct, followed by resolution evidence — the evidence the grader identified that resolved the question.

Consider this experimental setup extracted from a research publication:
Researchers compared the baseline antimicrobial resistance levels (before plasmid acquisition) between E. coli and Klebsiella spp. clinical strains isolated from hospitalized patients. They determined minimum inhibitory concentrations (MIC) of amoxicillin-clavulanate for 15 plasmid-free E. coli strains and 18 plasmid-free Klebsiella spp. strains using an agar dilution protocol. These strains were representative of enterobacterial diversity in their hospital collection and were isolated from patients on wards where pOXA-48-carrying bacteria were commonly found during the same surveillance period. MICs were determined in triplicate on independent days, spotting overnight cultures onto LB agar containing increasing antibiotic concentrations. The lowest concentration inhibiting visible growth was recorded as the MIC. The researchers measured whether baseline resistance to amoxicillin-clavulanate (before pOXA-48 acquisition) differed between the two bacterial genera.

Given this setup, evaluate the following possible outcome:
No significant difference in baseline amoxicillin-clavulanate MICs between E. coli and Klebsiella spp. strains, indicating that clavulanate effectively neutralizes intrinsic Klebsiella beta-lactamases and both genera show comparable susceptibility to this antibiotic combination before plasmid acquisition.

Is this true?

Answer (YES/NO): NO